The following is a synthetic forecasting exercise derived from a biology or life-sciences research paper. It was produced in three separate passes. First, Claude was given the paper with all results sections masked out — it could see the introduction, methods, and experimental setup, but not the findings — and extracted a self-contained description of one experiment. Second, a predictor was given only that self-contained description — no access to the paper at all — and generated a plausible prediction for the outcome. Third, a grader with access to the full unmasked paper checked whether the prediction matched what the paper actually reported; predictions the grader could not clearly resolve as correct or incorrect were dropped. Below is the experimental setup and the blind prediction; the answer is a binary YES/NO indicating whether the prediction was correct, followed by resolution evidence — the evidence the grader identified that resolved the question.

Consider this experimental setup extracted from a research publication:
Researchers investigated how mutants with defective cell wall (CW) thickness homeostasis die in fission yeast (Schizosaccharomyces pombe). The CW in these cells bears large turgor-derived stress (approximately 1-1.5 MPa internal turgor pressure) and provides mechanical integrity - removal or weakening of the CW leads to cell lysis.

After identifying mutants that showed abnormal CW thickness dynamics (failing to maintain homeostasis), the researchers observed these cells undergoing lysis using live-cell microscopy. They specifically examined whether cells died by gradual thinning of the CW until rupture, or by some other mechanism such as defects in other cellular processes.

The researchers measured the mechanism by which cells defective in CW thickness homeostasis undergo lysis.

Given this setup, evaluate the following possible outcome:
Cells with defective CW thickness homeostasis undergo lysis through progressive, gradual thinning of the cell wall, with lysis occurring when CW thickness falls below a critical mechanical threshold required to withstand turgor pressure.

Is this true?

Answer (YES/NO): NO